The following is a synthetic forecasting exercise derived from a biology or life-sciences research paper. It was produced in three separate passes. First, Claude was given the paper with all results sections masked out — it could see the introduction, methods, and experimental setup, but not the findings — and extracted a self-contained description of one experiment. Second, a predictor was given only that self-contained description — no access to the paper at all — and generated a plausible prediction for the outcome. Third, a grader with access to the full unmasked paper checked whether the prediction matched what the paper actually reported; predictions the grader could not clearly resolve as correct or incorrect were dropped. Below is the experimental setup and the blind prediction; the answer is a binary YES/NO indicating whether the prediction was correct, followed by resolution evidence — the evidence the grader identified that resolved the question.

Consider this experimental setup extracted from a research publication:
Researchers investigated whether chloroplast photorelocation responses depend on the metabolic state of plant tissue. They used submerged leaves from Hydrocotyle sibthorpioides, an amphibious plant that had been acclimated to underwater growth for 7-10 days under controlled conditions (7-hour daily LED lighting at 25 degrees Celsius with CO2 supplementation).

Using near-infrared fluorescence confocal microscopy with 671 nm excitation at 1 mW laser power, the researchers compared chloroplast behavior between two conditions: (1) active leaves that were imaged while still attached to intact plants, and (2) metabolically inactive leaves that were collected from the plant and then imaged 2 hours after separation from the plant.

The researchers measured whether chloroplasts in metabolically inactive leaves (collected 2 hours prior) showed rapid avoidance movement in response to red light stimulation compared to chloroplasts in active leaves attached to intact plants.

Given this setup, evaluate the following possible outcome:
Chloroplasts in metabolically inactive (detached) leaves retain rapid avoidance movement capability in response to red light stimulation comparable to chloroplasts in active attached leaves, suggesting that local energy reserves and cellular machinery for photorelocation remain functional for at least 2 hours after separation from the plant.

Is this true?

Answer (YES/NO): NO